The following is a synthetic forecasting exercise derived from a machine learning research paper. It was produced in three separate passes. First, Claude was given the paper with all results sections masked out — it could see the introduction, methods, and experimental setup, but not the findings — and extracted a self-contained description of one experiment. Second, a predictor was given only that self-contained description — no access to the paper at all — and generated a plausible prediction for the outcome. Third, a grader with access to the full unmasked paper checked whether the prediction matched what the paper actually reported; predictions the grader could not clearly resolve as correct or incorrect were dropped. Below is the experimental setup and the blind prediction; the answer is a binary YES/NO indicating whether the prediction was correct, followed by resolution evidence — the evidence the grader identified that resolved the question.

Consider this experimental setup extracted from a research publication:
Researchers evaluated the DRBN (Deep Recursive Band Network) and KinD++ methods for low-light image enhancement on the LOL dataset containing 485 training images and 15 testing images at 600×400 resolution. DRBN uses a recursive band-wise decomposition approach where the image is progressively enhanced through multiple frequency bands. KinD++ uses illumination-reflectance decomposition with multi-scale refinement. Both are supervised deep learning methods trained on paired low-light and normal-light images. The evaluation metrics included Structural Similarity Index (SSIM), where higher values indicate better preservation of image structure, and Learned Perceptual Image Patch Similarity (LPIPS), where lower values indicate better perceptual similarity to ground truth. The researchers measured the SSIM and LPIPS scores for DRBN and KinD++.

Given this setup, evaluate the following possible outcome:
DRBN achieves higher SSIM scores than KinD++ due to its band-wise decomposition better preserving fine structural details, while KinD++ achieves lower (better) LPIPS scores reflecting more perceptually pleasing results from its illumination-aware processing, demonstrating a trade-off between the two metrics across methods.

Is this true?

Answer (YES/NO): NO